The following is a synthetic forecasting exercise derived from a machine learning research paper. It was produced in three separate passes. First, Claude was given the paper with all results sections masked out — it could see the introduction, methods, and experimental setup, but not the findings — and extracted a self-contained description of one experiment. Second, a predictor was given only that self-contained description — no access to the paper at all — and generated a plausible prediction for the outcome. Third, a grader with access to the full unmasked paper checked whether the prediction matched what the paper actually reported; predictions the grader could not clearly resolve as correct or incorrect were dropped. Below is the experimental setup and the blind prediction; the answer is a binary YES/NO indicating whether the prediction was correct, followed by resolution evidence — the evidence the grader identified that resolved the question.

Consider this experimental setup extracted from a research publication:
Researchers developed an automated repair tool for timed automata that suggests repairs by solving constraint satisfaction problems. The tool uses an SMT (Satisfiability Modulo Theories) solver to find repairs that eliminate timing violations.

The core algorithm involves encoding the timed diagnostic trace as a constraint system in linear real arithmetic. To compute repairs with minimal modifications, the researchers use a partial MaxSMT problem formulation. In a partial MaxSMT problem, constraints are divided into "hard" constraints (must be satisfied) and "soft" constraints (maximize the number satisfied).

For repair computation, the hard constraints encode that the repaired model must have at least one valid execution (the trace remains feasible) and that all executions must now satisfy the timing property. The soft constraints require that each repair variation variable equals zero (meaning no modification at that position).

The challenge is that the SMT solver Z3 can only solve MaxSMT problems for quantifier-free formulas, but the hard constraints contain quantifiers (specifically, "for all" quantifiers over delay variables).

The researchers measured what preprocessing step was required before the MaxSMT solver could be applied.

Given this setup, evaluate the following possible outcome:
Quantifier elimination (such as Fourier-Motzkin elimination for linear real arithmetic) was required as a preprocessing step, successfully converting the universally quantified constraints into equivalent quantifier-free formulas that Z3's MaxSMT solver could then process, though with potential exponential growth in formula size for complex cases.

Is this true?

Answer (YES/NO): YES